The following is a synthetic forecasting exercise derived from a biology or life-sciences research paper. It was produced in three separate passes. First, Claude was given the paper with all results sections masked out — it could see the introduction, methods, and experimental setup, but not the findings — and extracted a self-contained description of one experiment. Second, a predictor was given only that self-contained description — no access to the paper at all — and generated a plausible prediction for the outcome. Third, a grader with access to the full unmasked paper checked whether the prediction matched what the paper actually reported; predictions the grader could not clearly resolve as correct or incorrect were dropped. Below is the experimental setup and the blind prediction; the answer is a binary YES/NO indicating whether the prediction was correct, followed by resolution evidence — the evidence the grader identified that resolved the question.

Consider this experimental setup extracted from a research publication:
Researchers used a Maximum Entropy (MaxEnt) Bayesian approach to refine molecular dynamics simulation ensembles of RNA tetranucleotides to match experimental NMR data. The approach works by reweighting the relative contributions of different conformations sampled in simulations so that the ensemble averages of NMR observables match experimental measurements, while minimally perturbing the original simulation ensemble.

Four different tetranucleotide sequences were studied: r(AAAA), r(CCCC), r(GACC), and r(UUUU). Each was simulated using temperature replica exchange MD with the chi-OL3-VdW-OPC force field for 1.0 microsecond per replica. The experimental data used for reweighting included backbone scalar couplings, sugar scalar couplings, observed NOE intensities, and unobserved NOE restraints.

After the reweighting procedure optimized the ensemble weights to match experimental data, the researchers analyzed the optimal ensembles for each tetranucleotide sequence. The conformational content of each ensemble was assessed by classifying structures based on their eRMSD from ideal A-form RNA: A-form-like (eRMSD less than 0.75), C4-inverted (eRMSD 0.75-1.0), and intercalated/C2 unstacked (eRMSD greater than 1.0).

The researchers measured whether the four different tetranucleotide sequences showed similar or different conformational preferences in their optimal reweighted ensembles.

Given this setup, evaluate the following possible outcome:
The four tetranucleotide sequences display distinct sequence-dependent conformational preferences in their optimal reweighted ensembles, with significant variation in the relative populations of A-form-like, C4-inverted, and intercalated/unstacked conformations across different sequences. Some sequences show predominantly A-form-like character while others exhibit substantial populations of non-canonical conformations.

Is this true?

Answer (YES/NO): YES